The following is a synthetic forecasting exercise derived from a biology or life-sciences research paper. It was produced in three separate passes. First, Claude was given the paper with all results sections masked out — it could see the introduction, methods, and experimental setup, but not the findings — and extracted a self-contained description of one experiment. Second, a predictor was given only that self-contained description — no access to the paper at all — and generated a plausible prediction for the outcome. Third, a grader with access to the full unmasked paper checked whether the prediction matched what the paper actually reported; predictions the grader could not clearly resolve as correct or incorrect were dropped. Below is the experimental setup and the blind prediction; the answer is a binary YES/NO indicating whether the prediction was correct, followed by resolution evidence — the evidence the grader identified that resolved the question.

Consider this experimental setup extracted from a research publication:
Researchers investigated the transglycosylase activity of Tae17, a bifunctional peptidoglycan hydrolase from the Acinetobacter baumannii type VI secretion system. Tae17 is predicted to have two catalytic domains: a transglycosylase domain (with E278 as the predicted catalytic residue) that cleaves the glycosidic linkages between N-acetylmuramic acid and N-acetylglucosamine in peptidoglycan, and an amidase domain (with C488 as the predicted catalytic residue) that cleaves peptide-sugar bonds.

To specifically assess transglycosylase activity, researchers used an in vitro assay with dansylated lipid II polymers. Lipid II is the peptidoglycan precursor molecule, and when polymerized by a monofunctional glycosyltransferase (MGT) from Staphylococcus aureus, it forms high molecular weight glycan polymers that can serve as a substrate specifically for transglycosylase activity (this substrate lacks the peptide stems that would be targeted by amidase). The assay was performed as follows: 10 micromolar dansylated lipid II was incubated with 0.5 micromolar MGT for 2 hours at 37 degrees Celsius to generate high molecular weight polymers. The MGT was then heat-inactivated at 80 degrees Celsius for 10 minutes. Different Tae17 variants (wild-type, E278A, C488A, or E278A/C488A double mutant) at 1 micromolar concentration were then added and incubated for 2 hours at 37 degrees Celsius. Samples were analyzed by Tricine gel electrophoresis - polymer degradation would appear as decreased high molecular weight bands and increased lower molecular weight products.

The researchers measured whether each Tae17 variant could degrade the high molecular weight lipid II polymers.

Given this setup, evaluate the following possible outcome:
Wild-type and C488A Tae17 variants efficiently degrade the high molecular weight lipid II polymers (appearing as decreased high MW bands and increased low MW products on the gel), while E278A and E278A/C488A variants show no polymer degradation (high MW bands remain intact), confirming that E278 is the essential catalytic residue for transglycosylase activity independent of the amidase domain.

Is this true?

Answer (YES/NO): YES